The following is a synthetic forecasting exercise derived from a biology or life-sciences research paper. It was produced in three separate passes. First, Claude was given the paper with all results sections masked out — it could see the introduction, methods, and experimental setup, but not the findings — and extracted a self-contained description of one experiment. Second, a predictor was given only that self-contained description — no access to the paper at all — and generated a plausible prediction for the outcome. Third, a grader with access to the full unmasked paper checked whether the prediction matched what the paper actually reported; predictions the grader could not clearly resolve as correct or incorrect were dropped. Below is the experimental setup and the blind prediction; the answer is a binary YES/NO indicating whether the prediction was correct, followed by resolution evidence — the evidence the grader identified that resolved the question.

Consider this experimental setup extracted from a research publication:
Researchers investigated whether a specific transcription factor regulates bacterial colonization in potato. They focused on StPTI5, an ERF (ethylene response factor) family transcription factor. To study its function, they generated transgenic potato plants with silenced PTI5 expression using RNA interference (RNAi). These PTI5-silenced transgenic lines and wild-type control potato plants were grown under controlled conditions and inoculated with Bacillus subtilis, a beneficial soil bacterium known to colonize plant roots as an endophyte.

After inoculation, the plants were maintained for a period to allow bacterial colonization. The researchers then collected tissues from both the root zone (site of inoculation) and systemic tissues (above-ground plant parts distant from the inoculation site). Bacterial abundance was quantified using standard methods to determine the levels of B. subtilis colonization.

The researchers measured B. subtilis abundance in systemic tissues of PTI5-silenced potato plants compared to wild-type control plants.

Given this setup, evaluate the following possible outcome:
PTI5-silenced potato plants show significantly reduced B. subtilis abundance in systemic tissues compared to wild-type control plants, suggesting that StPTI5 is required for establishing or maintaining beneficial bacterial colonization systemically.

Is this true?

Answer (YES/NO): NO